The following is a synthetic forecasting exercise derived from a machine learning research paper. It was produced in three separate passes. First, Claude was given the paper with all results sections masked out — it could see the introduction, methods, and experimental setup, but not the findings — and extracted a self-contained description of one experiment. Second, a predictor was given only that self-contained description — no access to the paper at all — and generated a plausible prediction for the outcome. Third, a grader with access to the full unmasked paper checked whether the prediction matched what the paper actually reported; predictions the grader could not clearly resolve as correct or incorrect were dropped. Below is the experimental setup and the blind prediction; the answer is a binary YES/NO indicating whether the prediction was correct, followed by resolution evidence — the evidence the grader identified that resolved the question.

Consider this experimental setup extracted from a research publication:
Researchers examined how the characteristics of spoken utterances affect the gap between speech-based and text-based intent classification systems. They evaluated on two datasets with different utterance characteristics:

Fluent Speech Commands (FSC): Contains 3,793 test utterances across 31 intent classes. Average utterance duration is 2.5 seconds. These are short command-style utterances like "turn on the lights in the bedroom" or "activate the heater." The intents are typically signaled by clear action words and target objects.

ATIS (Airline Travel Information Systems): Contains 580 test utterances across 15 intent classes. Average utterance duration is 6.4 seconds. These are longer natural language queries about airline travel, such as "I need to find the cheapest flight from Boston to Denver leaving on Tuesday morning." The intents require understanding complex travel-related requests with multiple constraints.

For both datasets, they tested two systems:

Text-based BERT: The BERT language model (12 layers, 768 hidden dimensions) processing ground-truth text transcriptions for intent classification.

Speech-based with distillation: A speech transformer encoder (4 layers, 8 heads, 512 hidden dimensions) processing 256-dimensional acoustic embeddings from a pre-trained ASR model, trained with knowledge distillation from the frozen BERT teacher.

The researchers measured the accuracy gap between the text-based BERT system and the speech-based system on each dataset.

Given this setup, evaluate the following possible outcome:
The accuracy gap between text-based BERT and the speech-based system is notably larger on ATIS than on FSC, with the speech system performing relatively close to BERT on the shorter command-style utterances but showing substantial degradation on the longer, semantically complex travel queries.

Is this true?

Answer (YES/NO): YES